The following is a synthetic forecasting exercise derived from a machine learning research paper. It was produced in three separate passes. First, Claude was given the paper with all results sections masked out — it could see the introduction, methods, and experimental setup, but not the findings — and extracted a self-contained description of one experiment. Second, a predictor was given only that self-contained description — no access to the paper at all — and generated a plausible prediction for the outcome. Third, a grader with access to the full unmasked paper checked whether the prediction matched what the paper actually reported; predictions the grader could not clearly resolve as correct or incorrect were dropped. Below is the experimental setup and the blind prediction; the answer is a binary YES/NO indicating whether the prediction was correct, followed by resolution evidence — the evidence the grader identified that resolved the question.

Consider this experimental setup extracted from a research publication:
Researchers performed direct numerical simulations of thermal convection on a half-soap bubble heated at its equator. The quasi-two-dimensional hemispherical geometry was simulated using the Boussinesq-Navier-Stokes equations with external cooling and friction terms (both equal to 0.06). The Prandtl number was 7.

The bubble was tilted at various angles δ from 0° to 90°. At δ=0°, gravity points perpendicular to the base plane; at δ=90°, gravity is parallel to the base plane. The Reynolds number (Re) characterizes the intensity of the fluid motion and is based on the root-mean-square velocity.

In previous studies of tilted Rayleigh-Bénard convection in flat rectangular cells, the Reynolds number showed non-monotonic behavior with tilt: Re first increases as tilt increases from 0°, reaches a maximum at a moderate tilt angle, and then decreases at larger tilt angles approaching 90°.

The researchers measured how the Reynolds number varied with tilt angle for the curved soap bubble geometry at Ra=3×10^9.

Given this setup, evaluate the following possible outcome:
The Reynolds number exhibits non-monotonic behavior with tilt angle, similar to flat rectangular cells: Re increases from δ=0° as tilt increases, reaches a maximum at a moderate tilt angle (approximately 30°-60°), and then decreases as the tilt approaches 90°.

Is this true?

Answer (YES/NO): NO